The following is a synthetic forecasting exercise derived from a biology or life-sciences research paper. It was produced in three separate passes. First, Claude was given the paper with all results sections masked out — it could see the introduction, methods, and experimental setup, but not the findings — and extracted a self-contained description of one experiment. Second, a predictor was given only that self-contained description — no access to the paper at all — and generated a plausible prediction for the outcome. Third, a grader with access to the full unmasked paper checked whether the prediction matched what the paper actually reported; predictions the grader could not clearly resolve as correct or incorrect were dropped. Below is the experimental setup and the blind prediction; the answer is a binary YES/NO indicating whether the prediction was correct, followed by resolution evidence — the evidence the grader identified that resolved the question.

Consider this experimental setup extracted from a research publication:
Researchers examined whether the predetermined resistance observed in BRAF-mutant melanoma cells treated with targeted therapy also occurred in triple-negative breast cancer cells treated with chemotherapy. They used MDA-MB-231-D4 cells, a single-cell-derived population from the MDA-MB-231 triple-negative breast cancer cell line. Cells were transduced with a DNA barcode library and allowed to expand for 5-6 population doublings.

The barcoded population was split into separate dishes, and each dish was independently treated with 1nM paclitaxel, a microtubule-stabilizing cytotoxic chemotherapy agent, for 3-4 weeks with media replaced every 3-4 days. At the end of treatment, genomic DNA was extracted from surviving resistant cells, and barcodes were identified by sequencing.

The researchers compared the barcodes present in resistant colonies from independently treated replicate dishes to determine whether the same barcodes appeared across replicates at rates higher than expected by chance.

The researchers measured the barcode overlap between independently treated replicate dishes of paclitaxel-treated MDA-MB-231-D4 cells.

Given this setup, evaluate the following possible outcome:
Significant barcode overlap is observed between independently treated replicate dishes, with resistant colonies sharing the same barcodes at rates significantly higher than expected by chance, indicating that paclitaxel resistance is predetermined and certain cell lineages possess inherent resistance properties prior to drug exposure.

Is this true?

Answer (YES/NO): YES